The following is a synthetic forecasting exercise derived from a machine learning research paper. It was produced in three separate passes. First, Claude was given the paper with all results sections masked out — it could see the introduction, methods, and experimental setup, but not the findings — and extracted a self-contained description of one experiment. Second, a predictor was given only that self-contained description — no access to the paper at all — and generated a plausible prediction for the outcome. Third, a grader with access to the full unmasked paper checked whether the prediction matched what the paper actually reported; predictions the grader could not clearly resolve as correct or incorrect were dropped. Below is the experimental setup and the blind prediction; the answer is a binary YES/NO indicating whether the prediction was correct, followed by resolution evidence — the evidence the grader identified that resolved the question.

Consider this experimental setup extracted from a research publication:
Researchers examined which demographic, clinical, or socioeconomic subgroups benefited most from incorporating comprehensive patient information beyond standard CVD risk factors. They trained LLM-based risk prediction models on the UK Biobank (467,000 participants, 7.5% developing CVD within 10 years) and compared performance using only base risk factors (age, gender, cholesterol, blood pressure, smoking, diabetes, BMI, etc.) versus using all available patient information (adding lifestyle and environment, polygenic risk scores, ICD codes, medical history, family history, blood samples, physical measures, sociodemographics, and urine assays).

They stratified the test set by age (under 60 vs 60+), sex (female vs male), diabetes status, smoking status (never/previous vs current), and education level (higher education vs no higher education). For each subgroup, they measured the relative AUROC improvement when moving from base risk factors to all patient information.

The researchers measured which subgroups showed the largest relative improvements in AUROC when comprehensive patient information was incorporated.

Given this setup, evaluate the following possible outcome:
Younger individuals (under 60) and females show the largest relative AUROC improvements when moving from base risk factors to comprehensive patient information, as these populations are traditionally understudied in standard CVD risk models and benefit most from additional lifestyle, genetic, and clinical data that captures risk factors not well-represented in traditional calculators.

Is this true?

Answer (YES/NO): NO